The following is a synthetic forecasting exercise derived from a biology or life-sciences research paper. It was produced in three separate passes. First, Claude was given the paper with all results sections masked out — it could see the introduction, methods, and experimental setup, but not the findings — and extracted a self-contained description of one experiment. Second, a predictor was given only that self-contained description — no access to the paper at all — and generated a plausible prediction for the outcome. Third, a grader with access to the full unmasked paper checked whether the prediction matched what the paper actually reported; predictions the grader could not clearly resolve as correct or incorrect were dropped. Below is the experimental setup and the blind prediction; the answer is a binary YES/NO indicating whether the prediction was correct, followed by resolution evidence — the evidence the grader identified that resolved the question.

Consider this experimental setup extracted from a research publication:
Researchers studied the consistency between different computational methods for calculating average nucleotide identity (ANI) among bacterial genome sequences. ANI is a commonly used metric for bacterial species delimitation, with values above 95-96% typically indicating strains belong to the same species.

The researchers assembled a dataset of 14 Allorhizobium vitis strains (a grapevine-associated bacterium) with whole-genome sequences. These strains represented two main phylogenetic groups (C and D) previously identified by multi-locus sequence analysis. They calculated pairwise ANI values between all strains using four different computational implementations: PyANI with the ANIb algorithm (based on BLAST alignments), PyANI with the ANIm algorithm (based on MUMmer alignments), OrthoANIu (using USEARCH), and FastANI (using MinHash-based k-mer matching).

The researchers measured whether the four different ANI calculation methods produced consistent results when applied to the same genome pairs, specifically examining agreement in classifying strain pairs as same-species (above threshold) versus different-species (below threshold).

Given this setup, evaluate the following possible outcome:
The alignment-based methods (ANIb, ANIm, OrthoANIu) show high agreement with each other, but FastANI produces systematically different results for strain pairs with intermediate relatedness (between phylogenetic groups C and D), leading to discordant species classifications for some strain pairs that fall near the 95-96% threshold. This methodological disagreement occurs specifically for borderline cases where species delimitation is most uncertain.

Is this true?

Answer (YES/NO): NO